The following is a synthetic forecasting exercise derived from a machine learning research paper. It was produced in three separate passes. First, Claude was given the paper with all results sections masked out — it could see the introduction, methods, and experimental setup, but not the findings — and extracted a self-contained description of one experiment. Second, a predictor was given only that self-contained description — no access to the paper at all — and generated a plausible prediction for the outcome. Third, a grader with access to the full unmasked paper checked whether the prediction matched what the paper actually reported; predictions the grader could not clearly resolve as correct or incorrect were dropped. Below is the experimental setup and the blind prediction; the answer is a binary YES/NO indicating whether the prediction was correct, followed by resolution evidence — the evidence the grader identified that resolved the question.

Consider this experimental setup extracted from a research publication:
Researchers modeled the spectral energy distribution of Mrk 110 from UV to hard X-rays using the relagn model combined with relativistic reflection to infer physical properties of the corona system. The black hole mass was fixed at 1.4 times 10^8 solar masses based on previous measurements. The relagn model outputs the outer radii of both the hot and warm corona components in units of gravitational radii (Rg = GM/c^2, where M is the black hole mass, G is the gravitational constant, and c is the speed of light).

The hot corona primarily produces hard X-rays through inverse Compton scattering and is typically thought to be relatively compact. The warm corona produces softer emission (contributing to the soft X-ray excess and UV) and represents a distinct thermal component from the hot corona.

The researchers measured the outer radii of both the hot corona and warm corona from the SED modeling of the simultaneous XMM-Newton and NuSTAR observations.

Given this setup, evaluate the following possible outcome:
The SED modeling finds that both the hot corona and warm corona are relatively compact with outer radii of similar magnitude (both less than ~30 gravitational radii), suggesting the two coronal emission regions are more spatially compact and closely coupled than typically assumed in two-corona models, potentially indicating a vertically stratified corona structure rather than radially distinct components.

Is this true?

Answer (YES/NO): NO